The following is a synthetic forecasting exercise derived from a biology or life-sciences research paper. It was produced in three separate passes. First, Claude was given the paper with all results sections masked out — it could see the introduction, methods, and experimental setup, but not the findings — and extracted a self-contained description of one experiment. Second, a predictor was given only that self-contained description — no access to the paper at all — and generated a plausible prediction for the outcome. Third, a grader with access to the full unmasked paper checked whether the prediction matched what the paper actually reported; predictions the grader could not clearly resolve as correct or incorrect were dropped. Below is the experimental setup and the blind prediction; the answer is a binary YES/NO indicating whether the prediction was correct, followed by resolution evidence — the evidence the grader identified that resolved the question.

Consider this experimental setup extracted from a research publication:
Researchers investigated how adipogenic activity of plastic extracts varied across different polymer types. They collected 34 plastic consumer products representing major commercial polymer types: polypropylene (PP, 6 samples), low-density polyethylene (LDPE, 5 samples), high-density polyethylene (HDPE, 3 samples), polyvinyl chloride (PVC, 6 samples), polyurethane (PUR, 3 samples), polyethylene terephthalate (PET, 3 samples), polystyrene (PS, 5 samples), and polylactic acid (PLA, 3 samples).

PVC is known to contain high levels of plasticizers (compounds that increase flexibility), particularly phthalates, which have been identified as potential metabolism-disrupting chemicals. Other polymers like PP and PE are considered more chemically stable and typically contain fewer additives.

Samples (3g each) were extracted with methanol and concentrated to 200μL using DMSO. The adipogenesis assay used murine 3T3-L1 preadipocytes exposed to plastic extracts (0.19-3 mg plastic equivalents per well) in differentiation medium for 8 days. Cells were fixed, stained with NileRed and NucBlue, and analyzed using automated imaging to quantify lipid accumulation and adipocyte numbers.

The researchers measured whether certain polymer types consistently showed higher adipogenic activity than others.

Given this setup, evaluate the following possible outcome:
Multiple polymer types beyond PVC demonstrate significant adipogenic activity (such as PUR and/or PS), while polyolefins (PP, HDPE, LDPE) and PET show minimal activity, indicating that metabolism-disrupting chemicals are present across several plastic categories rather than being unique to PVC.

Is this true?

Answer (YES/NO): NO